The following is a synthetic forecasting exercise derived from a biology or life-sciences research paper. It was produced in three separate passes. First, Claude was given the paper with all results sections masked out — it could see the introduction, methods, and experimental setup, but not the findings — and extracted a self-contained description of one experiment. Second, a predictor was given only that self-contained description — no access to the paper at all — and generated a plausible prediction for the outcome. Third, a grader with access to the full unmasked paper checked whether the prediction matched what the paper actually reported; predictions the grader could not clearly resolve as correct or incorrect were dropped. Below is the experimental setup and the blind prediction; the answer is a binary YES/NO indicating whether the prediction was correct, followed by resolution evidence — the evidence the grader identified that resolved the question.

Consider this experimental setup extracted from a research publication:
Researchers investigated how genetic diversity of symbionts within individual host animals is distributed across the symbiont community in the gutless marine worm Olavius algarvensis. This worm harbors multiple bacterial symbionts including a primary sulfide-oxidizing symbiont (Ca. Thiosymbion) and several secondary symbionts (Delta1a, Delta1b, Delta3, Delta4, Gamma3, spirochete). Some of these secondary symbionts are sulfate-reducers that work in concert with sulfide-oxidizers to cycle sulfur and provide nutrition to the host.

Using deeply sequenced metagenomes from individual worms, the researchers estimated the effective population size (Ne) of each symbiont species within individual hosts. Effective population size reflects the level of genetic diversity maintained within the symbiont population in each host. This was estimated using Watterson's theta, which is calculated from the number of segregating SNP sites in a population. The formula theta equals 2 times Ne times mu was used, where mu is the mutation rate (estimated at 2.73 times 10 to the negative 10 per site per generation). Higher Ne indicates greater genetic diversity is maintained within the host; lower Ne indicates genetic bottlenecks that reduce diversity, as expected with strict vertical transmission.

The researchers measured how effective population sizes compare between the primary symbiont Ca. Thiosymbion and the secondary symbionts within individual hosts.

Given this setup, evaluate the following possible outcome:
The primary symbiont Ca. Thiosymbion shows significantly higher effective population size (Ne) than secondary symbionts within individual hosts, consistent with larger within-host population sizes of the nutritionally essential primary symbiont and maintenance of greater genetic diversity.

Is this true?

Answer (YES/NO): NO